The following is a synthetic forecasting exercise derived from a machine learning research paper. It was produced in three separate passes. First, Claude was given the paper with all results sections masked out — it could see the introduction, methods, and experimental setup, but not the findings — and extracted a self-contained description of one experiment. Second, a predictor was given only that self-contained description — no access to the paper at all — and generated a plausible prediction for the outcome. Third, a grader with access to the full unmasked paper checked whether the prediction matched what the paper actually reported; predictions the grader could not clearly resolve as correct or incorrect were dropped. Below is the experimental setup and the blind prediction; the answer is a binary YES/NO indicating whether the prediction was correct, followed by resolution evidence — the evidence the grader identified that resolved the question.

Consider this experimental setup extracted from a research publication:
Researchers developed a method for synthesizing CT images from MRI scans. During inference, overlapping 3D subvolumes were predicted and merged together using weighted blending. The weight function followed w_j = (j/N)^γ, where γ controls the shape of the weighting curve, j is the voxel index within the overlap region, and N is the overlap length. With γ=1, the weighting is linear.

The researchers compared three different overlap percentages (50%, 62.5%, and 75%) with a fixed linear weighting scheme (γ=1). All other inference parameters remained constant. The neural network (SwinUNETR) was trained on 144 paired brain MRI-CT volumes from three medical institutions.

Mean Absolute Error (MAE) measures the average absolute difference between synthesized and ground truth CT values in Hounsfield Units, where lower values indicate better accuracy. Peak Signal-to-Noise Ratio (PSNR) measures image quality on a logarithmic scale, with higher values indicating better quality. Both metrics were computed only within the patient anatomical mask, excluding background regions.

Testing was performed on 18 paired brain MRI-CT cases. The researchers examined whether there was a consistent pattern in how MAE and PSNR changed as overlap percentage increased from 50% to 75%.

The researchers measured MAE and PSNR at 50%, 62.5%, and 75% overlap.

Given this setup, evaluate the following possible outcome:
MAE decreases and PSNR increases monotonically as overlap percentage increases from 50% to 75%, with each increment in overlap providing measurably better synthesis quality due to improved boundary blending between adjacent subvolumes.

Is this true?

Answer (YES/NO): NO